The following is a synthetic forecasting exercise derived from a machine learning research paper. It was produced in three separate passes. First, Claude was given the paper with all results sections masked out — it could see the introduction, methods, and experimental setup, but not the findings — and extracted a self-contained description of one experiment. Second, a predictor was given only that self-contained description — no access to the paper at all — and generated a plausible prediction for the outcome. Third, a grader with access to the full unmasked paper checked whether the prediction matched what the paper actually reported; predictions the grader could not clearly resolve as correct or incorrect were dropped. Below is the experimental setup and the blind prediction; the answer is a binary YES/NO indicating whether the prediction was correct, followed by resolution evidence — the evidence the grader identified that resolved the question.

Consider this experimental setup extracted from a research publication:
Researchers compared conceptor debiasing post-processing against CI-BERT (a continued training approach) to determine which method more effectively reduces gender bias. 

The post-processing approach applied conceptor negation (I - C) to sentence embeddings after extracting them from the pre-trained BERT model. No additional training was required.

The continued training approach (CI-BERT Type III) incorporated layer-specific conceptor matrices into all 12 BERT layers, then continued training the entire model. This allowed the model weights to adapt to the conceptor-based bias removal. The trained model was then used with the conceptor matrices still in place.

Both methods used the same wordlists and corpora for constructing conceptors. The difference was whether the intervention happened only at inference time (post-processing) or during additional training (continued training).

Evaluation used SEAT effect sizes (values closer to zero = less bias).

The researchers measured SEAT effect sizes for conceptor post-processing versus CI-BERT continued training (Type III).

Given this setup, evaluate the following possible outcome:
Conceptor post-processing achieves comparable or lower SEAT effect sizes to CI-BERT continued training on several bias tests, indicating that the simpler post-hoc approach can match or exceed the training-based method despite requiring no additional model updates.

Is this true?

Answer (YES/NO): YES